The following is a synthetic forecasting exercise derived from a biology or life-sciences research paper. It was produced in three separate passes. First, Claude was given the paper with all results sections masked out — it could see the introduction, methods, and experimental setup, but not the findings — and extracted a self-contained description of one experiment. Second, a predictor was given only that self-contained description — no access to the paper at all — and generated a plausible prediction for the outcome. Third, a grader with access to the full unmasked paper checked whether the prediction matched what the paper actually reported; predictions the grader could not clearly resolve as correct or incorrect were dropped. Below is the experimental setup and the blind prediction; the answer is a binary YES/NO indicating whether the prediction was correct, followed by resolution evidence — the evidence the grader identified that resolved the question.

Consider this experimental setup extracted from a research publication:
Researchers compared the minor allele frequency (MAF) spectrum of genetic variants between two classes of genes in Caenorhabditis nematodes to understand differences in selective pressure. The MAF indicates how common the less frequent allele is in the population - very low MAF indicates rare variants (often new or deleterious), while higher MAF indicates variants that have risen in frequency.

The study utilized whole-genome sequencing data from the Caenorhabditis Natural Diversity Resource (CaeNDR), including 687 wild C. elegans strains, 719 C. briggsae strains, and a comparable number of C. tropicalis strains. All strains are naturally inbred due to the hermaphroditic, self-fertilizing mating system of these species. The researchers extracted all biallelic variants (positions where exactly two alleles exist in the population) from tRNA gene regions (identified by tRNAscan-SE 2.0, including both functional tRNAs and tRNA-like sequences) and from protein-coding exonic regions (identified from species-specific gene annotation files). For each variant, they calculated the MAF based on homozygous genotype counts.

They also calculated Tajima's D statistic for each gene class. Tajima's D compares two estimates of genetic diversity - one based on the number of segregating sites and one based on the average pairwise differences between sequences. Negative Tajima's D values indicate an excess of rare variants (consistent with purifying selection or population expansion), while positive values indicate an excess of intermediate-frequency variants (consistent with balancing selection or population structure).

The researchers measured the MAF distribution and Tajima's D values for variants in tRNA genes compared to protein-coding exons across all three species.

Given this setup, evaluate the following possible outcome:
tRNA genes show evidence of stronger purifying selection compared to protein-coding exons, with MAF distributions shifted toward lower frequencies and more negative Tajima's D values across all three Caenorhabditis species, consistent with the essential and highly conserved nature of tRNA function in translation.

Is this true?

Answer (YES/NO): YES